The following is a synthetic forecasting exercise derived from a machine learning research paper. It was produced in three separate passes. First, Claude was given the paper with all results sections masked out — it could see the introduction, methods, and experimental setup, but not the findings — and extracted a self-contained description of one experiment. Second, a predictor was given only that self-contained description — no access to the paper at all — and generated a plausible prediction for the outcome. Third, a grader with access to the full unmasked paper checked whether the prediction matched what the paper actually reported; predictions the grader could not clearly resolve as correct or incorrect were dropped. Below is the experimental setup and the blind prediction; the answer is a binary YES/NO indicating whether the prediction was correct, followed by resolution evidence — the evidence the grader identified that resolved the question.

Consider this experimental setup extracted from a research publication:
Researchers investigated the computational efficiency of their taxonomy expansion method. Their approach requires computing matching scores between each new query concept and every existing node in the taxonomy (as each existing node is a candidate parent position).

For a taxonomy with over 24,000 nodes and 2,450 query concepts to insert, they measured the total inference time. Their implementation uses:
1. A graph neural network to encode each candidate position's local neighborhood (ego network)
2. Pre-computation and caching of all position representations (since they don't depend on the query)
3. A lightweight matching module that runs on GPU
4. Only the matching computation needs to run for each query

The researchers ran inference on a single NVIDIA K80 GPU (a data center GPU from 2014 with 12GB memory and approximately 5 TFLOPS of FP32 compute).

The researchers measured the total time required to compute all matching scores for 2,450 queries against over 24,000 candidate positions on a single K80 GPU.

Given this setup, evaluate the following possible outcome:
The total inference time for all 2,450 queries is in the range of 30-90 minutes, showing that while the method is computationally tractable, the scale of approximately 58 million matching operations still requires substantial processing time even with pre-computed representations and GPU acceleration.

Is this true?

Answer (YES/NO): NO